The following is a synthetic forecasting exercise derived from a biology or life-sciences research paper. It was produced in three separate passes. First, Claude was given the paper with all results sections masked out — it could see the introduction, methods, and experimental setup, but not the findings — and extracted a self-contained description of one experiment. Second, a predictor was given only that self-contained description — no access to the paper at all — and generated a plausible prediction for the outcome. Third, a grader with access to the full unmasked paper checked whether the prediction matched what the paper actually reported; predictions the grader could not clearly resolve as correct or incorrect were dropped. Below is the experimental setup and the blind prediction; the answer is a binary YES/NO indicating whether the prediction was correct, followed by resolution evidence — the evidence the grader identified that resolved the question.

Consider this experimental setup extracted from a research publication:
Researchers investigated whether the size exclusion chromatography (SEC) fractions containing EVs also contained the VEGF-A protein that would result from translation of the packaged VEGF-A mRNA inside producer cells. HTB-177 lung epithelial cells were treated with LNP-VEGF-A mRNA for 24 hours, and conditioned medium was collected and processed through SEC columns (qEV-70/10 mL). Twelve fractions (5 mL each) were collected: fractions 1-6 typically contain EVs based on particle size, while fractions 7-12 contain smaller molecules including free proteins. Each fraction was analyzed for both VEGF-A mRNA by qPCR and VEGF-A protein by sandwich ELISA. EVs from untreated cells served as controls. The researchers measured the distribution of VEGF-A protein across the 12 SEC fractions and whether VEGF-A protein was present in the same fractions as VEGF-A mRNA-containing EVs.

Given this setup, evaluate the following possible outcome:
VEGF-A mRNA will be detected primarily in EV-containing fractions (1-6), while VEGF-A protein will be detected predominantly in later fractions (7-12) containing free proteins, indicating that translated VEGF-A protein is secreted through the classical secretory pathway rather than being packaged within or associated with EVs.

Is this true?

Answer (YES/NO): YES